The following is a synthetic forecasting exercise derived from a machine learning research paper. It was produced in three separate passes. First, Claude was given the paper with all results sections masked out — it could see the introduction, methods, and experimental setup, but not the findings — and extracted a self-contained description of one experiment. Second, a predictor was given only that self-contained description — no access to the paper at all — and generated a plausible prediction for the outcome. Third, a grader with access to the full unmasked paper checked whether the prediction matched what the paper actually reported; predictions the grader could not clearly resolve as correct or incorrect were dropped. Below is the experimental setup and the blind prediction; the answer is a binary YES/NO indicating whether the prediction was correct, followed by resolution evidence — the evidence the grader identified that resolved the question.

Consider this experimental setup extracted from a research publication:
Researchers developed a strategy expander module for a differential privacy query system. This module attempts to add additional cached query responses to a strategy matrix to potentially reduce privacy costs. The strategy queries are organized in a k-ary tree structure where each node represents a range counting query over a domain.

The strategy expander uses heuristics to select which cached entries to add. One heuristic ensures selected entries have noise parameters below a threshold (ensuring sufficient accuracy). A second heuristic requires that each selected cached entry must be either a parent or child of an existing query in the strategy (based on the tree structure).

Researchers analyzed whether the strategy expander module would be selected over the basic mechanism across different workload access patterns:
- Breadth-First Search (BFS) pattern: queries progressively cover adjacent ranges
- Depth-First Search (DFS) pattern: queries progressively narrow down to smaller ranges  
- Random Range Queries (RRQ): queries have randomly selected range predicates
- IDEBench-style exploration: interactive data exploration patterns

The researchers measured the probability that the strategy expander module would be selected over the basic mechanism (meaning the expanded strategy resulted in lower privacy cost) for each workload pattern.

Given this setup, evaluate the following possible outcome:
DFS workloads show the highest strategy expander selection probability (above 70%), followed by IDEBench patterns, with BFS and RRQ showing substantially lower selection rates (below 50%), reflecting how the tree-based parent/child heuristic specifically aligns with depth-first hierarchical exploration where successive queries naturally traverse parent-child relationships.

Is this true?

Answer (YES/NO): NO